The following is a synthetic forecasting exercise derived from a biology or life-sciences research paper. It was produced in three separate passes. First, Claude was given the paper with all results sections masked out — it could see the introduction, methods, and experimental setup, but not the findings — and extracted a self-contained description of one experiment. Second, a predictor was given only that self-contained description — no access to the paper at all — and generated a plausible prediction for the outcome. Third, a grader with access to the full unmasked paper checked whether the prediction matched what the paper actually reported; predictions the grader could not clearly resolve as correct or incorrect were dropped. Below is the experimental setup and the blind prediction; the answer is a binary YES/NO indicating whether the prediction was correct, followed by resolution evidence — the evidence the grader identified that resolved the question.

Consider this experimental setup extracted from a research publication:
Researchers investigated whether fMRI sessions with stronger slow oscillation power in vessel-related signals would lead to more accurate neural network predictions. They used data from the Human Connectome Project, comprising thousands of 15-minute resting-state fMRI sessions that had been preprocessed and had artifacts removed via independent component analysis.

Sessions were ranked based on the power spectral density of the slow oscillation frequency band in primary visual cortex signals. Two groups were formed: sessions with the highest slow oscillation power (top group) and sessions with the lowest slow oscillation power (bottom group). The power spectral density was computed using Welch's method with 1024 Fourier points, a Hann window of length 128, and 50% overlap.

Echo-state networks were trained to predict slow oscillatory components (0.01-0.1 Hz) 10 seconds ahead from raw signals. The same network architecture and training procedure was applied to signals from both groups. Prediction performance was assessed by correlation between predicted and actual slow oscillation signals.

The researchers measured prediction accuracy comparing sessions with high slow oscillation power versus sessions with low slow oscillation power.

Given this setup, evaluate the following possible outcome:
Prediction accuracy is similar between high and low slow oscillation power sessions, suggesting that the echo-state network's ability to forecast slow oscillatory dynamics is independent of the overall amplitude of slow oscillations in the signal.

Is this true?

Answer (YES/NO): NO